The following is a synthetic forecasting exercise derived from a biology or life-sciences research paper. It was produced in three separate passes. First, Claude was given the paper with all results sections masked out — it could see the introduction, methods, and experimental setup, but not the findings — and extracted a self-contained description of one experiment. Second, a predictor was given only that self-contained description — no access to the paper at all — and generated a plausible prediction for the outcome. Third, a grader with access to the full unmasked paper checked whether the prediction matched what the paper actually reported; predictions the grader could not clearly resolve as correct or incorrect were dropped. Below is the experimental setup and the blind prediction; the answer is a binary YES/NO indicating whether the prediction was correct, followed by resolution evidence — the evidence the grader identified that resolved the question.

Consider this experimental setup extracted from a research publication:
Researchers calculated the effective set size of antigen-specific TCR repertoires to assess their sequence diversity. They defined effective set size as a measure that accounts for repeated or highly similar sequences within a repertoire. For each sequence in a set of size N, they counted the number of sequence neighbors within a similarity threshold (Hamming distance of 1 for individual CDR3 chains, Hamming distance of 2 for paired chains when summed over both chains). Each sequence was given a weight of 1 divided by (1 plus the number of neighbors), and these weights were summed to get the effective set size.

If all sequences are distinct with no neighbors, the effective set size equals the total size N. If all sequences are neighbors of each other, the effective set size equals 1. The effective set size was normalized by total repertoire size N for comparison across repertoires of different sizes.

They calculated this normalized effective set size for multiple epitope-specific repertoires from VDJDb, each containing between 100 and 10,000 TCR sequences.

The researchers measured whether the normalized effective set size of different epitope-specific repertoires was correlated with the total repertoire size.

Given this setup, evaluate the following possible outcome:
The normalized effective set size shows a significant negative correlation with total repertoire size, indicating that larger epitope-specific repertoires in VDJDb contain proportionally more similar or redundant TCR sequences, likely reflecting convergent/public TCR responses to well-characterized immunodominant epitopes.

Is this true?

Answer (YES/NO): NO